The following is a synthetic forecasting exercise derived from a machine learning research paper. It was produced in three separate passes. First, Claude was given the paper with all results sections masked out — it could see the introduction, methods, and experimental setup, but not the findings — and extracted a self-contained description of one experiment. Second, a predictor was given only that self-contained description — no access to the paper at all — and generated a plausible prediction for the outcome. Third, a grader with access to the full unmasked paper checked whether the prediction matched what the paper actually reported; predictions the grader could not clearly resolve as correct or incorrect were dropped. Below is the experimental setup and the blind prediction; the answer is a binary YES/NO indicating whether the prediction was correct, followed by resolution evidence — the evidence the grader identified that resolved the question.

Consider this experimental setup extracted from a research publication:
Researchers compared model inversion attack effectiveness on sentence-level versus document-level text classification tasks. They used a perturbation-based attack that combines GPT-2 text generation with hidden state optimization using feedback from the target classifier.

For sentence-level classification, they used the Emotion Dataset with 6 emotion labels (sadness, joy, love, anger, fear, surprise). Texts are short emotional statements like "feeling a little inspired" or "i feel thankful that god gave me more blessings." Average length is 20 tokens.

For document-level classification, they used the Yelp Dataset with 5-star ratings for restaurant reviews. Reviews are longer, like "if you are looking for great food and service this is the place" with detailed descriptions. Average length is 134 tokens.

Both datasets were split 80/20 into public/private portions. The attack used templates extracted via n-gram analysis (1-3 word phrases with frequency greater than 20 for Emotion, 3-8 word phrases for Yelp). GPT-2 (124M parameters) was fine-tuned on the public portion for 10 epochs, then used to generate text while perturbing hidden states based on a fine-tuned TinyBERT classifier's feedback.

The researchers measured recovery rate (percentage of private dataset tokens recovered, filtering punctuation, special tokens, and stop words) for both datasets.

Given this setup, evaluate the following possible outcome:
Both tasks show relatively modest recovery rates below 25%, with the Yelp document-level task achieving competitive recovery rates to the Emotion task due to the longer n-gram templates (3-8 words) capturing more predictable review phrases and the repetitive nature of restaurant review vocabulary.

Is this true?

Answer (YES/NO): NO